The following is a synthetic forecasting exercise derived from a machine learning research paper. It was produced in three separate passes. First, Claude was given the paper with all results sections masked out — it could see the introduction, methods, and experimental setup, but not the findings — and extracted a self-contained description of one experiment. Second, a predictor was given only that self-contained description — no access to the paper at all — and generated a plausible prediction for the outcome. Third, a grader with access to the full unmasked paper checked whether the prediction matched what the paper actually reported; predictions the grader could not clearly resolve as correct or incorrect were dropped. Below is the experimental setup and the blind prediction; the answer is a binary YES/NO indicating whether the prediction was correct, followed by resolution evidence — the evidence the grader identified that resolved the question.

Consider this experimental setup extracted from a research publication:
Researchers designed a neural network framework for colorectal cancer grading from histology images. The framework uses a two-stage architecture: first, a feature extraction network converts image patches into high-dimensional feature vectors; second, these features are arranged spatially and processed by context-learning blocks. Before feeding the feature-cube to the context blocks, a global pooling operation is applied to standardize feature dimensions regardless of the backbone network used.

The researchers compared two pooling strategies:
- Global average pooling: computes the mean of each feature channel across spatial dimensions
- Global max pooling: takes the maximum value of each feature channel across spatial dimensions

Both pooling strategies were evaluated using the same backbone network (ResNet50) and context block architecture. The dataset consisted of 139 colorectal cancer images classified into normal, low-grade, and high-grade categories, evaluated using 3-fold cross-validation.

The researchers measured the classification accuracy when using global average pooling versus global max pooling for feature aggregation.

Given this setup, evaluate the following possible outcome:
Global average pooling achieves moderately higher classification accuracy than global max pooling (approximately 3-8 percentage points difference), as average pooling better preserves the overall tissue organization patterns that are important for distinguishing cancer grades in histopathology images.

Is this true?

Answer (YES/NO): NO